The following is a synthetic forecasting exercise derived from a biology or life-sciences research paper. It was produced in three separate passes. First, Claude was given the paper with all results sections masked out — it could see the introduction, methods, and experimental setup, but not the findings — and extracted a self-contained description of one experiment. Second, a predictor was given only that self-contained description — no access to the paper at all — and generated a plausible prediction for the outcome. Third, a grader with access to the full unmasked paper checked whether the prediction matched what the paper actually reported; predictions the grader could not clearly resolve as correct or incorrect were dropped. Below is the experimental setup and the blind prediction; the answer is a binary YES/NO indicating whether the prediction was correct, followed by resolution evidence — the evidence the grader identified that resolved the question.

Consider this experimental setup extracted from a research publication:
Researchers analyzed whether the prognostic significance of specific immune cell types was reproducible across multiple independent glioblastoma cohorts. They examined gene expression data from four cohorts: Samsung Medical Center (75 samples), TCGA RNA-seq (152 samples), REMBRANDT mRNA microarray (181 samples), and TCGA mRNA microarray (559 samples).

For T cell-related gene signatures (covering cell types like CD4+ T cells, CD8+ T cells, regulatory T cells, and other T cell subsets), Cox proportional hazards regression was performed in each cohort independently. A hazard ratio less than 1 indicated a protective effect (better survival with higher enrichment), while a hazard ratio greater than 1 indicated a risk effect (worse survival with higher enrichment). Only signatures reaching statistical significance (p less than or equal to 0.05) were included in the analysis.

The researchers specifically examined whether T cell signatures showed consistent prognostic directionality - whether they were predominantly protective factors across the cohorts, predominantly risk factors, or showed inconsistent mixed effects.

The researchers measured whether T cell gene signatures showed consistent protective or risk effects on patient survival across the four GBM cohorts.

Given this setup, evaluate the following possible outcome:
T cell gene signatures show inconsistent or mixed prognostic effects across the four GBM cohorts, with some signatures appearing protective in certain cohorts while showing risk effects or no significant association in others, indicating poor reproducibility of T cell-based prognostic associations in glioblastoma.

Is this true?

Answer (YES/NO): NO